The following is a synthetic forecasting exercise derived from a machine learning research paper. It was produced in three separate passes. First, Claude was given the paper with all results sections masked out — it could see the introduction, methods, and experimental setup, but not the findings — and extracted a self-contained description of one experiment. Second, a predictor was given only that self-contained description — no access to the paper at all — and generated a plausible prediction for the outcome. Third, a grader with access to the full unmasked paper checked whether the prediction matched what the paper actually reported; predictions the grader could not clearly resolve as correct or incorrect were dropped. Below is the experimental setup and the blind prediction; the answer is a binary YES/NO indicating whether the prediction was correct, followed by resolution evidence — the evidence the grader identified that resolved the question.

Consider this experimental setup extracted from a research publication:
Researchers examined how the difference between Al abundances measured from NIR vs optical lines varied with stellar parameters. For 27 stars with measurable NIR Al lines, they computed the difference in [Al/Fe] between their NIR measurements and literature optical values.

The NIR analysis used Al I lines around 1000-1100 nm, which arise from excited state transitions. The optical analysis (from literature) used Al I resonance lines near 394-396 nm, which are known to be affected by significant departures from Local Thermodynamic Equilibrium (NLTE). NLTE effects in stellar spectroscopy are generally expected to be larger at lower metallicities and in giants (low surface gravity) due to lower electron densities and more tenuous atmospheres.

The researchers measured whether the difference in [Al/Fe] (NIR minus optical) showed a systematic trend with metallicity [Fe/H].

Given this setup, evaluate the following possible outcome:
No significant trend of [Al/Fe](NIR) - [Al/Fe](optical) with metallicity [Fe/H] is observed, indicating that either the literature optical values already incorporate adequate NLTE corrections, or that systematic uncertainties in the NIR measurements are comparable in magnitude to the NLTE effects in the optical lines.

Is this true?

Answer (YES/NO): NO